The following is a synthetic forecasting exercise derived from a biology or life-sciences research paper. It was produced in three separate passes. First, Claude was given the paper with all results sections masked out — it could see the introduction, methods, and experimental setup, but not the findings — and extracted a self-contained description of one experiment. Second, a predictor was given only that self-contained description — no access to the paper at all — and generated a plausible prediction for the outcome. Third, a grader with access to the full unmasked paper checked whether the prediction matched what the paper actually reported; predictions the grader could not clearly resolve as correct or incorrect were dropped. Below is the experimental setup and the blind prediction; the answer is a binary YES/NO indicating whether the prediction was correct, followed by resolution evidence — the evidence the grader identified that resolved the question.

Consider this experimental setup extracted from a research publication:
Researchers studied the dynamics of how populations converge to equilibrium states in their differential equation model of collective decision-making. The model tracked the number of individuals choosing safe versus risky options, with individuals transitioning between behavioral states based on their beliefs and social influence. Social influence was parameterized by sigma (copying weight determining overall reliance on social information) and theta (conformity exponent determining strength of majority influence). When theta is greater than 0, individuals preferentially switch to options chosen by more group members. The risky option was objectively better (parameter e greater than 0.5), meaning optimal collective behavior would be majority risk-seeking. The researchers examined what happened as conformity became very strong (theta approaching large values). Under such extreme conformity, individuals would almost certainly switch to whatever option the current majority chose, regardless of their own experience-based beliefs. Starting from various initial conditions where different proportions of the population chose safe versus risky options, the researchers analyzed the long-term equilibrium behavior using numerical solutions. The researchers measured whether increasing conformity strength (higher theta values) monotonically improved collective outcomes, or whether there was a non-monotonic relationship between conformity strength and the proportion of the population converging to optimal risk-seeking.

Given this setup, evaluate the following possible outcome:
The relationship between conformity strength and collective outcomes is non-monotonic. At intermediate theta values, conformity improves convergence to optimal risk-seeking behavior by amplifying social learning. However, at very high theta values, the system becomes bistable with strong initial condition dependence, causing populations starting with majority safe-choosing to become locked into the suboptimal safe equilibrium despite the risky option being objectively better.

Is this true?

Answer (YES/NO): YES